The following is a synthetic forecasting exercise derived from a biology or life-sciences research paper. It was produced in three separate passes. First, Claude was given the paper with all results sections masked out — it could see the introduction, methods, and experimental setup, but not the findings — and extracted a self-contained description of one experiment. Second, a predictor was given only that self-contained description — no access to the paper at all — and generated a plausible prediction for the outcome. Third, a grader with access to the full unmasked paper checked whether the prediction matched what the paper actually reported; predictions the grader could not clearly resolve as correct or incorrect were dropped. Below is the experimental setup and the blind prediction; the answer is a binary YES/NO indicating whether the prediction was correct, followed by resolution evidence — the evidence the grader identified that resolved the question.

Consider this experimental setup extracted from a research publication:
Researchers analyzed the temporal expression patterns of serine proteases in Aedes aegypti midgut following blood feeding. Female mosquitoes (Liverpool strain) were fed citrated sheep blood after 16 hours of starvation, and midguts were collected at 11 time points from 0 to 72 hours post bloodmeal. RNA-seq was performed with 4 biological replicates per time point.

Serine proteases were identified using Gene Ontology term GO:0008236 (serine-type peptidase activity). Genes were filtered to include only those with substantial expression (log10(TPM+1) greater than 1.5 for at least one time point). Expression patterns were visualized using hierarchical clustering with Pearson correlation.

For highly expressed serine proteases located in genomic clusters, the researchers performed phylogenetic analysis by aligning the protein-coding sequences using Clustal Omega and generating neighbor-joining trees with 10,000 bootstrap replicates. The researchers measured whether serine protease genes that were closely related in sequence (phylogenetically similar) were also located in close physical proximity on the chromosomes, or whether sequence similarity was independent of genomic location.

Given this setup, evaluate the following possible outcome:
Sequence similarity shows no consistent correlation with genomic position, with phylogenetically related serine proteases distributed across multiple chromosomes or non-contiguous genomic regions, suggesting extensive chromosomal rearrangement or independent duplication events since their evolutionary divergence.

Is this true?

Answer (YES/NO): NO